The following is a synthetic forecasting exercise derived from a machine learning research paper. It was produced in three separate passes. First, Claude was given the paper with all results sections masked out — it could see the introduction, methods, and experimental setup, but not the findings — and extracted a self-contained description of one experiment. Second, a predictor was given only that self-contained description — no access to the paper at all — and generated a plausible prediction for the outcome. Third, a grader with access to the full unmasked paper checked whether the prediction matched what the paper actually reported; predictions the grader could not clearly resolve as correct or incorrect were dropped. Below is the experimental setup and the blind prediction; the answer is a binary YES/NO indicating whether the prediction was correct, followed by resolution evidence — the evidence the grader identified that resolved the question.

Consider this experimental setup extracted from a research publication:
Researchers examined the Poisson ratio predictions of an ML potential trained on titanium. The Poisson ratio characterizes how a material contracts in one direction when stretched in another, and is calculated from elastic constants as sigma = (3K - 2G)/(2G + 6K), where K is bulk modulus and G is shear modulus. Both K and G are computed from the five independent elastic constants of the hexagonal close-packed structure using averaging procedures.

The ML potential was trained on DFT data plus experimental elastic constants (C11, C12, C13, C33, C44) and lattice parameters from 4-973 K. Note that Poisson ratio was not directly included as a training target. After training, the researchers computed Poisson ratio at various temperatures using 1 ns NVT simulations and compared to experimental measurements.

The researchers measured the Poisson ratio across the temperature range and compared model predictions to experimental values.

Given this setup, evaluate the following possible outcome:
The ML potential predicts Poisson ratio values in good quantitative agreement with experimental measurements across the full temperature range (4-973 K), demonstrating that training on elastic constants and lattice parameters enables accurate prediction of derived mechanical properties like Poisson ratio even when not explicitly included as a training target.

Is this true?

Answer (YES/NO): YES